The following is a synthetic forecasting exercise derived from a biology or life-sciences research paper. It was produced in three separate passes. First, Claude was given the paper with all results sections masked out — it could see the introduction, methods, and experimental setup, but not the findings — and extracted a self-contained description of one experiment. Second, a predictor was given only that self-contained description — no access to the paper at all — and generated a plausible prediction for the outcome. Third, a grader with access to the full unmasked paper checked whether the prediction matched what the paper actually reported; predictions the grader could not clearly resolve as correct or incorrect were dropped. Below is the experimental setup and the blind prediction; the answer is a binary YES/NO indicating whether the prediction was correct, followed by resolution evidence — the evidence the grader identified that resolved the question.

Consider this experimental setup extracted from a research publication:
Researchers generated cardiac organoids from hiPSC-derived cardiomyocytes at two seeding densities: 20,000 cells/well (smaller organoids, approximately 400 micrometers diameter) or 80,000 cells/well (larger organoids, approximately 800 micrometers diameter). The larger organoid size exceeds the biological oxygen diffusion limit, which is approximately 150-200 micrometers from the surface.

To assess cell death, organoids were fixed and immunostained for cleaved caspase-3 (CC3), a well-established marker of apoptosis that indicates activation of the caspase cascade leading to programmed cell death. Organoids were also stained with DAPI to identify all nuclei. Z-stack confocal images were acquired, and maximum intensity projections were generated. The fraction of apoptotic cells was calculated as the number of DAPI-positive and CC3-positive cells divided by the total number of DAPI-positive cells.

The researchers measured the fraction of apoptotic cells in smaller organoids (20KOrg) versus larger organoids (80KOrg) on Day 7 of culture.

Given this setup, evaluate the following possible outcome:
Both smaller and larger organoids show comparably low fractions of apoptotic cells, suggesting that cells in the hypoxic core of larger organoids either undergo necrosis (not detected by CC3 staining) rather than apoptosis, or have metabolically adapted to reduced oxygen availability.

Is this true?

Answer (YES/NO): NO